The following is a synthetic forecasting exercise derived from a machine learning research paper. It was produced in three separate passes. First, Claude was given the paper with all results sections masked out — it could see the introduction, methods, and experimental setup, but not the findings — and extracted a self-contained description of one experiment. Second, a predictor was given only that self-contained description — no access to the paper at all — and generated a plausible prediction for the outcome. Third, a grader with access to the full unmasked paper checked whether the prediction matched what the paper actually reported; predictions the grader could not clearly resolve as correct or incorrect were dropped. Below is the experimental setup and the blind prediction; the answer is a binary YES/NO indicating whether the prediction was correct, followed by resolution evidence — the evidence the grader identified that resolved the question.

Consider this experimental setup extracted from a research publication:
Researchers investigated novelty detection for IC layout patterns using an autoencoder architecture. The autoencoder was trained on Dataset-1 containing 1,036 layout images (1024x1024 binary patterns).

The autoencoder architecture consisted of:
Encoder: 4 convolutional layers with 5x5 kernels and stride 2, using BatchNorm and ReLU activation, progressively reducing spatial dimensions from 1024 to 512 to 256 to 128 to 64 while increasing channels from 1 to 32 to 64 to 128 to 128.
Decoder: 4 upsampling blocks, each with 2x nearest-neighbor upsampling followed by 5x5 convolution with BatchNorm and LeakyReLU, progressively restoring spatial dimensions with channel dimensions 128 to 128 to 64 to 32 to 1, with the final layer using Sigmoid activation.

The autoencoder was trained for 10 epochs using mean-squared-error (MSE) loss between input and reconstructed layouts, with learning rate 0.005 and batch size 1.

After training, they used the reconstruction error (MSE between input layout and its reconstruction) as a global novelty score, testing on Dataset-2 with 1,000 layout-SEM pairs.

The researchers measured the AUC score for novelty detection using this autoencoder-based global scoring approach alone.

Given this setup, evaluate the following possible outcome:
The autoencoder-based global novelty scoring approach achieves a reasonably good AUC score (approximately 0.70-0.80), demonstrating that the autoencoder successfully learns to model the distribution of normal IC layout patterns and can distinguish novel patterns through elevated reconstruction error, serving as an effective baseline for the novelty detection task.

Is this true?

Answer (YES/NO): NO